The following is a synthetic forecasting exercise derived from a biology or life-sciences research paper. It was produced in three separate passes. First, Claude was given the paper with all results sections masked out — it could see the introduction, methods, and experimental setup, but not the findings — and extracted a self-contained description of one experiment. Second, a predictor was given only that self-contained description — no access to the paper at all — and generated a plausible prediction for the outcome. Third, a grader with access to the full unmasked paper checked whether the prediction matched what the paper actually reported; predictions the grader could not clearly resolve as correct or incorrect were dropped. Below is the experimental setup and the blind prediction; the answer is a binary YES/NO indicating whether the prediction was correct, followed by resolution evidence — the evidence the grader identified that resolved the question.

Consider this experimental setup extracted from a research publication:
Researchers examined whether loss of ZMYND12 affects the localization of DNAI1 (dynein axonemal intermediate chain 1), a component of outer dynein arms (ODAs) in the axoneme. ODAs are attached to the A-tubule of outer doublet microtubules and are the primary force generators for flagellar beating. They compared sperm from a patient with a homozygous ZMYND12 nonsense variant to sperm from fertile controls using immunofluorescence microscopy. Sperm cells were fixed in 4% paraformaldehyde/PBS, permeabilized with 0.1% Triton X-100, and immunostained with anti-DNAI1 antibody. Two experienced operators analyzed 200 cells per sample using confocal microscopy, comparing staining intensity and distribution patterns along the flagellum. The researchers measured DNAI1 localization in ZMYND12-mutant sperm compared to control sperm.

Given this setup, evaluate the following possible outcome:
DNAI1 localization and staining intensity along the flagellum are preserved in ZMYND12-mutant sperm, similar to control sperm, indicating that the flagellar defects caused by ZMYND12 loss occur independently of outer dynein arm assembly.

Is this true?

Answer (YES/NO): YES